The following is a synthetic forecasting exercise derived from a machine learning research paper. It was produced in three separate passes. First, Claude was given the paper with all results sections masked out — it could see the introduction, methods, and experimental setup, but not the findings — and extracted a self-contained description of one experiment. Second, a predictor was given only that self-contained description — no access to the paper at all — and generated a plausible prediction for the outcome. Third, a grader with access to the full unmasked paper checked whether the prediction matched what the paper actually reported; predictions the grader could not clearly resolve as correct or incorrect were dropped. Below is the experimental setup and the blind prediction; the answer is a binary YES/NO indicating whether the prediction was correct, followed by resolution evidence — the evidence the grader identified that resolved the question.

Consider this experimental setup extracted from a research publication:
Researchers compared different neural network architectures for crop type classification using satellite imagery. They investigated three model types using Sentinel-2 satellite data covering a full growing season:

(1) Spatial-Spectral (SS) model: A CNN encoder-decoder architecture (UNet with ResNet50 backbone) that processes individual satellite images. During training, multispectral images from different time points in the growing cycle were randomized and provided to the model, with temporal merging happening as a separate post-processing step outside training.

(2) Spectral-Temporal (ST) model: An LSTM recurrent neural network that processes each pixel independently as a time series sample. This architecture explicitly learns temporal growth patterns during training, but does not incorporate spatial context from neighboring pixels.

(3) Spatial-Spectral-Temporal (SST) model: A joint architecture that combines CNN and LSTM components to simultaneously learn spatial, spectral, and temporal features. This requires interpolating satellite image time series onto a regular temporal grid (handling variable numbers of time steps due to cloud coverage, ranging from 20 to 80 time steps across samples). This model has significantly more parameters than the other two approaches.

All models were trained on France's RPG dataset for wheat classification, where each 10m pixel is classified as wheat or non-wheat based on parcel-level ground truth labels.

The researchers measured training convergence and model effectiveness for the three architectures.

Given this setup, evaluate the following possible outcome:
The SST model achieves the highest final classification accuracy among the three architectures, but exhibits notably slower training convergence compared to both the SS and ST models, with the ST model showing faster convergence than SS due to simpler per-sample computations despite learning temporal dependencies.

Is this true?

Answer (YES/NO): NO